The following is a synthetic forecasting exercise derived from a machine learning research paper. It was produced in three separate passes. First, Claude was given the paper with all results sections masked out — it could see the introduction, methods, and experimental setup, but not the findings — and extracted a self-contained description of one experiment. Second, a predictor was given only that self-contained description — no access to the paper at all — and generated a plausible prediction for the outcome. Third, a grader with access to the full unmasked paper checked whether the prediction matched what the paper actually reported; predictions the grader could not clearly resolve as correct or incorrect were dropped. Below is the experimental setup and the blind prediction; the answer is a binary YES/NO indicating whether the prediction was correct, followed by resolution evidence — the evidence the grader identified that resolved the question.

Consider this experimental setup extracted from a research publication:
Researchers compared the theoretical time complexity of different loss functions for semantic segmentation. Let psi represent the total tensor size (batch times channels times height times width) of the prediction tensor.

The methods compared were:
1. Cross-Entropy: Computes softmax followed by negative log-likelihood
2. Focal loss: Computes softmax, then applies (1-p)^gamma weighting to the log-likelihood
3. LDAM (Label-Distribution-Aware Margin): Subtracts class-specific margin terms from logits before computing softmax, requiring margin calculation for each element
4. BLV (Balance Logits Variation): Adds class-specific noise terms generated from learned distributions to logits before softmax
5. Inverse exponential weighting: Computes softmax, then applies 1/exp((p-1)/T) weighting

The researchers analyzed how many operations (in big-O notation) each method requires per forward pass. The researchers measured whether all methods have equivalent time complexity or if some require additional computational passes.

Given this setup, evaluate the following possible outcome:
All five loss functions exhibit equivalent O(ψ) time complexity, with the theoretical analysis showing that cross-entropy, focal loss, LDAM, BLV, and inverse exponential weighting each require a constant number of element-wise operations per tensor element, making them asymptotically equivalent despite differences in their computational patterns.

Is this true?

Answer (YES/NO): NO